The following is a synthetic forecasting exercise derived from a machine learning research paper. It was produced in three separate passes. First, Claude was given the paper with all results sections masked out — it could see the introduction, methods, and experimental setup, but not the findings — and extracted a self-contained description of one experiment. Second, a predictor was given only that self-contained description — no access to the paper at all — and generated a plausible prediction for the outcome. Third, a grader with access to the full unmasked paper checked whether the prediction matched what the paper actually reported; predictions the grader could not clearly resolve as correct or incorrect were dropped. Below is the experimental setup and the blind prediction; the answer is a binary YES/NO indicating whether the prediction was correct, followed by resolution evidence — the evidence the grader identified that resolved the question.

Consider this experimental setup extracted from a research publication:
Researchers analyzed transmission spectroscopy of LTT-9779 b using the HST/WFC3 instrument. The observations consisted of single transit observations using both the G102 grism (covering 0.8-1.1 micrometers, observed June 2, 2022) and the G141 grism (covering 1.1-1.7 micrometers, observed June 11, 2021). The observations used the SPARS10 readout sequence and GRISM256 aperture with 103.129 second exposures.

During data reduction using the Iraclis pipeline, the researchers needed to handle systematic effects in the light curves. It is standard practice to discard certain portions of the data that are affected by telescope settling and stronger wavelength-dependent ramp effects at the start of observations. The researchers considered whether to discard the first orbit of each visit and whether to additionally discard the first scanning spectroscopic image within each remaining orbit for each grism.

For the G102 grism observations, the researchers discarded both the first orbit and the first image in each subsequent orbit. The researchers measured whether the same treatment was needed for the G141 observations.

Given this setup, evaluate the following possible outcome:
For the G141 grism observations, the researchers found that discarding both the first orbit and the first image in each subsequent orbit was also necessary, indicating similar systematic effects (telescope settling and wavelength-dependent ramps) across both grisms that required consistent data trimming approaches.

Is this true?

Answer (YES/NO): NO